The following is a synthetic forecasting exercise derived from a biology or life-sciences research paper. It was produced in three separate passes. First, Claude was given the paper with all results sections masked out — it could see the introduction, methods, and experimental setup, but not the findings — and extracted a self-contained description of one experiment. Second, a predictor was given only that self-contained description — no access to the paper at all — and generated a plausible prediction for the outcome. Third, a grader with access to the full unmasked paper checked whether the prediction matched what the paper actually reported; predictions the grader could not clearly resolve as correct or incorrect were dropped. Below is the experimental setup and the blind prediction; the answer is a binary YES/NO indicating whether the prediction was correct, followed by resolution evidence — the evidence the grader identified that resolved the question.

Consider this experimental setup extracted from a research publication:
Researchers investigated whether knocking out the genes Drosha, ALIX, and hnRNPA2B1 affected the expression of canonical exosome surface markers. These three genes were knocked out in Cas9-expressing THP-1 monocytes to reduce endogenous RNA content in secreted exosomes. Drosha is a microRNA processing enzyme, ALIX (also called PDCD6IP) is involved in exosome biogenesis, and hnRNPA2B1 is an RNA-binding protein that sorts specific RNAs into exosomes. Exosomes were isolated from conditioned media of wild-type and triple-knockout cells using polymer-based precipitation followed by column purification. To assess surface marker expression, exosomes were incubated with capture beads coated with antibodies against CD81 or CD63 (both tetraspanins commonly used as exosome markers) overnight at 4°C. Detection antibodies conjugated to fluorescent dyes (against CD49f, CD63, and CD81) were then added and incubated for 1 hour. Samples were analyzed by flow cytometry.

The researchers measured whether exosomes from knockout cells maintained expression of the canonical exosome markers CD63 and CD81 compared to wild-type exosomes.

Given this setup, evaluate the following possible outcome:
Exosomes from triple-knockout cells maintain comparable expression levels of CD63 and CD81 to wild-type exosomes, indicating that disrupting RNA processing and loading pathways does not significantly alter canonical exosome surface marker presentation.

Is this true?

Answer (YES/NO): YES